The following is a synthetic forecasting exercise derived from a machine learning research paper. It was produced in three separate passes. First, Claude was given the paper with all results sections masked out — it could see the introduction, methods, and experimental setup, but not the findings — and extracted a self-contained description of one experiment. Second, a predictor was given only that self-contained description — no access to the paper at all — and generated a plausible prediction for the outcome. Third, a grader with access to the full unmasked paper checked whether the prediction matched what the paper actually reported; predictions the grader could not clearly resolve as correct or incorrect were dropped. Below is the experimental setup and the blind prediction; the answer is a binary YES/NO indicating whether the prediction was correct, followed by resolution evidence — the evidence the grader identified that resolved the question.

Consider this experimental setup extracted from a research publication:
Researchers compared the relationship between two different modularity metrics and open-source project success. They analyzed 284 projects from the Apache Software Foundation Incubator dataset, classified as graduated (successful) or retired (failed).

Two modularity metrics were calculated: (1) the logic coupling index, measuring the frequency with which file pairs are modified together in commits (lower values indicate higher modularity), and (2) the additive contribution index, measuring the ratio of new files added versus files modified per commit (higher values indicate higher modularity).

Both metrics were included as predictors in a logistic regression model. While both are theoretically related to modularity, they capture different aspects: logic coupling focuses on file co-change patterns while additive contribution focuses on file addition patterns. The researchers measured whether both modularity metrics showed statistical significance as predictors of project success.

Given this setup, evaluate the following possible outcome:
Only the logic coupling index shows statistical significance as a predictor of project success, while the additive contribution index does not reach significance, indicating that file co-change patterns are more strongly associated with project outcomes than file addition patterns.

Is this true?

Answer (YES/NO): NO